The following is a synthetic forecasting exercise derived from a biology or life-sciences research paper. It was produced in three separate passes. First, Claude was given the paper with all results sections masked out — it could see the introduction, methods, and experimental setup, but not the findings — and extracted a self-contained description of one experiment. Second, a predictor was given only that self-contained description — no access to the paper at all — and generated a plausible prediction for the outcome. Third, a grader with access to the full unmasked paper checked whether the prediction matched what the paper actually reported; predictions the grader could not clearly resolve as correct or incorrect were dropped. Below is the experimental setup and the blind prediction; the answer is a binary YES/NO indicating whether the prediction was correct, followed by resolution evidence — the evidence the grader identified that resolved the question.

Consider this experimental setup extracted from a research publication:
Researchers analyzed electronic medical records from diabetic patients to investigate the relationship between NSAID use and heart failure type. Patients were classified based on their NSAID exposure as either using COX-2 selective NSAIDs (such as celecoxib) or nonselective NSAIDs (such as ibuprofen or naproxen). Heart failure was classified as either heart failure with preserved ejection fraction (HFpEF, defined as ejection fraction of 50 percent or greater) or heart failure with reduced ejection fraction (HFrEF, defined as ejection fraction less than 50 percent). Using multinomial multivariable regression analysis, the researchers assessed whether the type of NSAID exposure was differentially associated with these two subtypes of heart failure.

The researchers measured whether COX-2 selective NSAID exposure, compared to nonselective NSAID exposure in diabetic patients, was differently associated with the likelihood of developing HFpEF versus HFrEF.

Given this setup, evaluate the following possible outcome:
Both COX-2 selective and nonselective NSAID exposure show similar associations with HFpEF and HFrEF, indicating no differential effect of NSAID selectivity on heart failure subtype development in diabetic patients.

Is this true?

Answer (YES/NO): NO